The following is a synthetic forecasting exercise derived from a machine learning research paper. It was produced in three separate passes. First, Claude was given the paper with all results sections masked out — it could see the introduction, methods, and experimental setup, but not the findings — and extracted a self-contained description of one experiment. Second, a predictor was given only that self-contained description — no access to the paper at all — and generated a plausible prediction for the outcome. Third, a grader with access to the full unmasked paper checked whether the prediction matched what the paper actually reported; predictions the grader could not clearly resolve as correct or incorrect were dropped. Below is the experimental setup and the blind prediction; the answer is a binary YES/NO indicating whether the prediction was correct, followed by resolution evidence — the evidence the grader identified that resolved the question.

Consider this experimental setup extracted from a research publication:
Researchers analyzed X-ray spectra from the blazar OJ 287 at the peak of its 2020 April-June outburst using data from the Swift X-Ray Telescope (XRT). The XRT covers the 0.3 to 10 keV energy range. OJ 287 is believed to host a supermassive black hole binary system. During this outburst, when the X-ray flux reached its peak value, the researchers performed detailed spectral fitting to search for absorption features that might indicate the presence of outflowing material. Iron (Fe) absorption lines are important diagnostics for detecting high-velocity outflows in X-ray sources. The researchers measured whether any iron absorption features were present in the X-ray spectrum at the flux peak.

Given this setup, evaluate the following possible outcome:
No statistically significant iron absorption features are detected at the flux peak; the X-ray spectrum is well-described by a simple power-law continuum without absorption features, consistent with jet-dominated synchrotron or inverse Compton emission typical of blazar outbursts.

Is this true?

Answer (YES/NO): NO